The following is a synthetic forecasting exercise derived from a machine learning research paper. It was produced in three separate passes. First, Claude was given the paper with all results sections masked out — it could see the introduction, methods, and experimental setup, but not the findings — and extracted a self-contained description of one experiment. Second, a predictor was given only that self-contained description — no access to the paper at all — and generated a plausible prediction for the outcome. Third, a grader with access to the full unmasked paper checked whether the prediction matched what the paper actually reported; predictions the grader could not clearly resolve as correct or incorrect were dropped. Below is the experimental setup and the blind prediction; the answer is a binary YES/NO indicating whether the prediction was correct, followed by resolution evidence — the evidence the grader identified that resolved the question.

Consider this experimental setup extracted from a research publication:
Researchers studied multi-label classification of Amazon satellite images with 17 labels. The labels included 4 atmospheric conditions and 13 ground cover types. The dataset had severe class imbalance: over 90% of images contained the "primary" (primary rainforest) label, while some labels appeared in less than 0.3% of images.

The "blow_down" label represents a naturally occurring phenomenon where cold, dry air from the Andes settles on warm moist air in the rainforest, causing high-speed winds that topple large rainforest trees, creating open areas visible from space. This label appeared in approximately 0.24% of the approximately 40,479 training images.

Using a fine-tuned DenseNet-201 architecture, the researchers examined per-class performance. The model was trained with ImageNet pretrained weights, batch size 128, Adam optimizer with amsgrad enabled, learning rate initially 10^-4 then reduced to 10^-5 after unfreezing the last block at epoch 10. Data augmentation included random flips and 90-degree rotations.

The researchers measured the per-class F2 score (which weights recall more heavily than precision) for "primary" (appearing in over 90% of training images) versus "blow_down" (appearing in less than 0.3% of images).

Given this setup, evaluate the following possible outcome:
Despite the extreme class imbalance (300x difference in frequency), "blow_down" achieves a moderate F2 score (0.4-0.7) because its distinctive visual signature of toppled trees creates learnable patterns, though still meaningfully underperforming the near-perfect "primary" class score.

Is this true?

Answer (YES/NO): NO